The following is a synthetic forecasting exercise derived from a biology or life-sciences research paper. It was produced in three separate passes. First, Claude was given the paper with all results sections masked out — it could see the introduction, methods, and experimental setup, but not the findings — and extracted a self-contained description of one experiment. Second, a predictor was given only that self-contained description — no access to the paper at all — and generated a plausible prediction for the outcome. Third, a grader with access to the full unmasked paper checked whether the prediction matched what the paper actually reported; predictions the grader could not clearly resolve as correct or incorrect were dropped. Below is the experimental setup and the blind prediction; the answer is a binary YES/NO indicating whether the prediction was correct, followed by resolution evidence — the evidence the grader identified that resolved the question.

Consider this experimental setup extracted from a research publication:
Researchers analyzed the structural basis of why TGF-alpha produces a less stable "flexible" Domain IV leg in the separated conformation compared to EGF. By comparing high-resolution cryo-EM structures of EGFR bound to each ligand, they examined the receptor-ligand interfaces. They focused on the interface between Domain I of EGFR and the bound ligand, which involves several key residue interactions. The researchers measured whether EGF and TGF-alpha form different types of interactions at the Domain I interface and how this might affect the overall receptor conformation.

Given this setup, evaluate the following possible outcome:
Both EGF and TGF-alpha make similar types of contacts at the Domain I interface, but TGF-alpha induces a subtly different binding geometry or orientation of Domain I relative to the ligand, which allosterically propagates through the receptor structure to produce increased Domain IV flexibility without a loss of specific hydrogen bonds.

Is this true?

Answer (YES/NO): NO